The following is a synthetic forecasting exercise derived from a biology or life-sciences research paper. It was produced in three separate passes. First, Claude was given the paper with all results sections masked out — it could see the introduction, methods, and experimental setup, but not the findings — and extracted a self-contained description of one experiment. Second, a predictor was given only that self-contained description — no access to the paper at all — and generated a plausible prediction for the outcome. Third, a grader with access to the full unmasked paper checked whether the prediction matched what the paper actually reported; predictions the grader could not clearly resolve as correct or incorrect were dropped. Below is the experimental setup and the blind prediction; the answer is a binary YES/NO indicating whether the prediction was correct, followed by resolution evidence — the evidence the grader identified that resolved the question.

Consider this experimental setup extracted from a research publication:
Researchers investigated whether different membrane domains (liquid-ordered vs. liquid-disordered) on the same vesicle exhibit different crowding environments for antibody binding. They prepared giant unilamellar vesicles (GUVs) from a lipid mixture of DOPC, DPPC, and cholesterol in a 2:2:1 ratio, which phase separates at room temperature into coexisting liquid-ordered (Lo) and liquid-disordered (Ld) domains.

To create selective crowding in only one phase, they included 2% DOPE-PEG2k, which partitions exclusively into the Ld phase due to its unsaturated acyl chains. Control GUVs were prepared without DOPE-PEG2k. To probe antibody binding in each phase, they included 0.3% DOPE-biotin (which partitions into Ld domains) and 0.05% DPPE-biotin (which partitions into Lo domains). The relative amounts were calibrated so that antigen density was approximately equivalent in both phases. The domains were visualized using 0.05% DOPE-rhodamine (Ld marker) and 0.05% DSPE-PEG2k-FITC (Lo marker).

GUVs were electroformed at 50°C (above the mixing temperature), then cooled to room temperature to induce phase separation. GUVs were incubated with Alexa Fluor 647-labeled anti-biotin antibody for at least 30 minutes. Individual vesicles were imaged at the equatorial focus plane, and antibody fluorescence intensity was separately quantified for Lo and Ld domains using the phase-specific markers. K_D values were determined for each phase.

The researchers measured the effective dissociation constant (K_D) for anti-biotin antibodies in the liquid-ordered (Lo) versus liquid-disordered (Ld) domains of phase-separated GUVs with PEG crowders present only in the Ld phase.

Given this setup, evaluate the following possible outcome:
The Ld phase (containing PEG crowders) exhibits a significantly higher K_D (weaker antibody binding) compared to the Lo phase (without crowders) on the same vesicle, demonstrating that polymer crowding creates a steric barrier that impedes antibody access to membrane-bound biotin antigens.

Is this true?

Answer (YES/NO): YES